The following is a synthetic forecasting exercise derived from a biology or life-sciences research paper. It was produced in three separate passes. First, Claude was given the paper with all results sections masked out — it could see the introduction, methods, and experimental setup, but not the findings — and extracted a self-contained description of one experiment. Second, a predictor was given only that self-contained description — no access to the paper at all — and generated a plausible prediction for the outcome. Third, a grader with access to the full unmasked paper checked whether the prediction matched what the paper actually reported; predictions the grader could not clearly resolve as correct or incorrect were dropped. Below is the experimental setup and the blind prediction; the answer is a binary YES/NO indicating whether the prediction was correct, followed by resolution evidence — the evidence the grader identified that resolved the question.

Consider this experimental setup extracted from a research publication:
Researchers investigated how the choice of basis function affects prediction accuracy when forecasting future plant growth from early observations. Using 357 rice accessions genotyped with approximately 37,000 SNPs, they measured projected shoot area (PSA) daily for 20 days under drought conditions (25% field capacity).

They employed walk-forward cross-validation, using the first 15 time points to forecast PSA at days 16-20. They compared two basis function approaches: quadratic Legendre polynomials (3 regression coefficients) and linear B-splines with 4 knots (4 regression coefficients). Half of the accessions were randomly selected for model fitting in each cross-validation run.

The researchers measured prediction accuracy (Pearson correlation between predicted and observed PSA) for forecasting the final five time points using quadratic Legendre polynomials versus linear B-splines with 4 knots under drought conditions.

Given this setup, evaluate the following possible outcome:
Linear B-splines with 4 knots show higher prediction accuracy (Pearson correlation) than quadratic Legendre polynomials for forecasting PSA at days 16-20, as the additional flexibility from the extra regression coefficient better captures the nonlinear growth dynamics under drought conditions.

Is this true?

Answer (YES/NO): NO